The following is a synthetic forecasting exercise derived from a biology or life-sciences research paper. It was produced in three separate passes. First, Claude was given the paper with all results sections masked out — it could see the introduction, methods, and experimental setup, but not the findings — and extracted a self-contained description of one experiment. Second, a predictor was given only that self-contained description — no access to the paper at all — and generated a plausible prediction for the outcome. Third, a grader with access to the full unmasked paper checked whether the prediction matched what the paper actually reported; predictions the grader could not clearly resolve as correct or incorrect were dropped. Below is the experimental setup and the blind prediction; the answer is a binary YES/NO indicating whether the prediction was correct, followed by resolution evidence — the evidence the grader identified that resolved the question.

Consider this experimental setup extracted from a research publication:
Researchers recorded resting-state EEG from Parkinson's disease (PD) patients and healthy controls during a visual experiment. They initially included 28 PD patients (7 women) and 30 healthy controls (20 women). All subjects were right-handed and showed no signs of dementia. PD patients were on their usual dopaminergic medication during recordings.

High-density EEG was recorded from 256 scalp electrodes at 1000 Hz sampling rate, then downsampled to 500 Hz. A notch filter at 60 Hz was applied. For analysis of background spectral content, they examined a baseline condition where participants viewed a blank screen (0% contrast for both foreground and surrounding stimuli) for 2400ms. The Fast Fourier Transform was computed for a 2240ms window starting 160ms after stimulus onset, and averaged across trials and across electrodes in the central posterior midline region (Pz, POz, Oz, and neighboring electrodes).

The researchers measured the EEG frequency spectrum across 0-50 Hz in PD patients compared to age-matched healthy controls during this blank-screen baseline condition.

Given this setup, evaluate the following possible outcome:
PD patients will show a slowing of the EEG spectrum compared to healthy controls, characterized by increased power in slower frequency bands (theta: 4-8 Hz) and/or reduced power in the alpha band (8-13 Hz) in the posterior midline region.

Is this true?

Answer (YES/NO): NO